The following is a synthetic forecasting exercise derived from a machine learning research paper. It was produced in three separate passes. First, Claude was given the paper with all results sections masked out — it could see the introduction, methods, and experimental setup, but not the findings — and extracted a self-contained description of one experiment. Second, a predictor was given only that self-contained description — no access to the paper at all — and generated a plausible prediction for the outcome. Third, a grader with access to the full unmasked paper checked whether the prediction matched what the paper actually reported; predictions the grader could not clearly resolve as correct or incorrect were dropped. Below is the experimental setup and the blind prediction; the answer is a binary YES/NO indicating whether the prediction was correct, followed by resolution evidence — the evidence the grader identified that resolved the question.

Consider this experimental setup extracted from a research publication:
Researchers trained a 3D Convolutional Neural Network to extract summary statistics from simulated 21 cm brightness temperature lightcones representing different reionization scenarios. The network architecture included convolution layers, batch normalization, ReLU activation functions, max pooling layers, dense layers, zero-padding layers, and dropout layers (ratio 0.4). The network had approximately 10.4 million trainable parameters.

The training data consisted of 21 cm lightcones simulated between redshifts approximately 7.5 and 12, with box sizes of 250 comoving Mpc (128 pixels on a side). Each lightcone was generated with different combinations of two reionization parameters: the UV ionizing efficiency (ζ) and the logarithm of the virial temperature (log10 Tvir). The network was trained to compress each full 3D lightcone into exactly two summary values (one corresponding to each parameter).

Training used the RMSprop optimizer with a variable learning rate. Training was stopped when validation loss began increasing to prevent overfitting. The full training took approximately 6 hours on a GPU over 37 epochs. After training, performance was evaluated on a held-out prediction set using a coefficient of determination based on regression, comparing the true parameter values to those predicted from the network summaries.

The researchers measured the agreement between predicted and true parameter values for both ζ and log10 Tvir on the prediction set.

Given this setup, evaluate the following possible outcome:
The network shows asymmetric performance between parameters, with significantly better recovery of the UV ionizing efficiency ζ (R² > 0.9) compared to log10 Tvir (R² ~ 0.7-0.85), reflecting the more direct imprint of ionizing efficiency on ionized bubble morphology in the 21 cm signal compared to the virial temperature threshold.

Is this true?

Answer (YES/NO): NO